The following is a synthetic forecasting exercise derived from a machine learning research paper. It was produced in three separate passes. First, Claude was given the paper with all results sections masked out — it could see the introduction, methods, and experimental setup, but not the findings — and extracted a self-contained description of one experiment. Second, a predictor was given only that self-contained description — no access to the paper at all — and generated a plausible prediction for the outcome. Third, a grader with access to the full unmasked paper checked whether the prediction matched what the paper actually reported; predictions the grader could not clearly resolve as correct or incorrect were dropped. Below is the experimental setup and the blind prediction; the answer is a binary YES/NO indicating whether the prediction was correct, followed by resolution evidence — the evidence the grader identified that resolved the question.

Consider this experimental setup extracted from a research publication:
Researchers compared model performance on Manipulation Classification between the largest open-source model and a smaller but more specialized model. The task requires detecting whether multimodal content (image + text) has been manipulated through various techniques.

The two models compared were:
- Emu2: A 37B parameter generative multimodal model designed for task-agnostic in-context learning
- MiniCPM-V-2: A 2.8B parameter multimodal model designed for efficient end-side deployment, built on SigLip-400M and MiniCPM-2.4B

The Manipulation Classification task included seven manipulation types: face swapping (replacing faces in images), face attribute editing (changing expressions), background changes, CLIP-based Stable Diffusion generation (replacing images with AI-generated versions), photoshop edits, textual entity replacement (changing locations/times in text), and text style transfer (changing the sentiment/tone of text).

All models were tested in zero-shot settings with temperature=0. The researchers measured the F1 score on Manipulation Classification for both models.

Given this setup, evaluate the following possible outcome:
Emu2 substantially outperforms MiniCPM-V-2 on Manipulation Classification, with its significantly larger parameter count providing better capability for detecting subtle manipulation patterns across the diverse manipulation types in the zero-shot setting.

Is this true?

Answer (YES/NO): NO